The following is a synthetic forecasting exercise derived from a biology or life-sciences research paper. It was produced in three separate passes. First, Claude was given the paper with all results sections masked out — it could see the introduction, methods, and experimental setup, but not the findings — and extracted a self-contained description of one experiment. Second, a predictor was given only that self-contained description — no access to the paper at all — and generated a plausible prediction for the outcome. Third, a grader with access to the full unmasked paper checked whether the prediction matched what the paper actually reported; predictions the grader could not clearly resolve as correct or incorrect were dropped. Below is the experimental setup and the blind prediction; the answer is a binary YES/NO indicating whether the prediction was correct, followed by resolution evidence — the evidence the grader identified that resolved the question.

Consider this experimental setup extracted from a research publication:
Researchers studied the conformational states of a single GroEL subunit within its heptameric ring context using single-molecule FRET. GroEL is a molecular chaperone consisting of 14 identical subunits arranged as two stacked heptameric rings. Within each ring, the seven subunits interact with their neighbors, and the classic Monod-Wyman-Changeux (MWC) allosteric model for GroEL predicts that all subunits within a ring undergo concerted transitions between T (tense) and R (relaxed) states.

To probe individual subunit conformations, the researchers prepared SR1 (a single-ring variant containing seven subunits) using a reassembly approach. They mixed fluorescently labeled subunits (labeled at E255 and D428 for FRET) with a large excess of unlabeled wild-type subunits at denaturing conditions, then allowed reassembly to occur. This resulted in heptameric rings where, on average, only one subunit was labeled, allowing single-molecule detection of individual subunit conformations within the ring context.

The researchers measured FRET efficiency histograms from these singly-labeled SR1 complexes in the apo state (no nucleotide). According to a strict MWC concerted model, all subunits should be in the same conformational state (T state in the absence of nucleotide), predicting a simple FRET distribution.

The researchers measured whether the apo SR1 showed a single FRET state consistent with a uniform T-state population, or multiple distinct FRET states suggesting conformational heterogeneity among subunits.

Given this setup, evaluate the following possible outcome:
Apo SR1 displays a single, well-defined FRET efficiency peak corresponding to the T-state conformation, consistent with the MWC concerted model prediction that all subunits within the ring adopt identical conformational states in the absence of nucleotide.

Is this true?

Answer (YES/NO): NO